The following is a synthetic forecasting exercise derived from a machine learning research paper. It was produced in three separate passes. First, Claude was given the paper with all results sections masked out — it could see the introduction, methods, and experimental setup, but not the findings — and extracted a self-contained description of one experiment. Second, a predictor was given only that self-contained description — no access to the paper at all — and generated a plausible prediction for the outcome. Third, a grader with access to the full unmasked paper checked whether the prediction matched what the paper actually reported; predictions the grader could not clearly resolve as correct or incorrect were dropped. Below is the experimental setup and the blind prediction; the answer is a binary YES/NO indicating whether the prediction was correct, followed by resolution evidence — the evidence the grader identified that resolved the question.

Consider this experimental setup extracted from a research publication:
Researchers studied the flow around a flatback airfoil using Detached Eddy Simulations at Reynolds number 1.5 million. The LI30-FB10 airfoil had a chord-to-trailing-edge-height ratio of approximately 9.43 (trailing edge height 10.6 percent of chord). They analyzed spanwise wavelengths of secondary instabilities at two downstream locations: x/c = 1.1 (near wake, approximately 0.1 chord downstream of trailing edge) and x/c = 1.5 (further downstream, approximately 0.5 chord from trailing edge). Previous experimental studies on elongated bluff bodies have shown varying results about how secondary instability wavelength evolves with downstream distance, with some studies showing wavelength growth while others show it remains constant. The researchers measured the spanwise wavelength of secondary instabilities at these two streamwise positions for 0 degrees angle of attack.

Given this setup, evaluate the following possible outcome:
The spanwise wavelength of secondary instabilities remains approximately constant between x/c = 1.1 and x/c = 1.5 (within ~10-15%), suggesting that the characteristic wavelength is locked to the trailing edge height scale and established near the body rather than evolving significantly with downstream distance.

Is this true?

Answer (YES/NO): NO